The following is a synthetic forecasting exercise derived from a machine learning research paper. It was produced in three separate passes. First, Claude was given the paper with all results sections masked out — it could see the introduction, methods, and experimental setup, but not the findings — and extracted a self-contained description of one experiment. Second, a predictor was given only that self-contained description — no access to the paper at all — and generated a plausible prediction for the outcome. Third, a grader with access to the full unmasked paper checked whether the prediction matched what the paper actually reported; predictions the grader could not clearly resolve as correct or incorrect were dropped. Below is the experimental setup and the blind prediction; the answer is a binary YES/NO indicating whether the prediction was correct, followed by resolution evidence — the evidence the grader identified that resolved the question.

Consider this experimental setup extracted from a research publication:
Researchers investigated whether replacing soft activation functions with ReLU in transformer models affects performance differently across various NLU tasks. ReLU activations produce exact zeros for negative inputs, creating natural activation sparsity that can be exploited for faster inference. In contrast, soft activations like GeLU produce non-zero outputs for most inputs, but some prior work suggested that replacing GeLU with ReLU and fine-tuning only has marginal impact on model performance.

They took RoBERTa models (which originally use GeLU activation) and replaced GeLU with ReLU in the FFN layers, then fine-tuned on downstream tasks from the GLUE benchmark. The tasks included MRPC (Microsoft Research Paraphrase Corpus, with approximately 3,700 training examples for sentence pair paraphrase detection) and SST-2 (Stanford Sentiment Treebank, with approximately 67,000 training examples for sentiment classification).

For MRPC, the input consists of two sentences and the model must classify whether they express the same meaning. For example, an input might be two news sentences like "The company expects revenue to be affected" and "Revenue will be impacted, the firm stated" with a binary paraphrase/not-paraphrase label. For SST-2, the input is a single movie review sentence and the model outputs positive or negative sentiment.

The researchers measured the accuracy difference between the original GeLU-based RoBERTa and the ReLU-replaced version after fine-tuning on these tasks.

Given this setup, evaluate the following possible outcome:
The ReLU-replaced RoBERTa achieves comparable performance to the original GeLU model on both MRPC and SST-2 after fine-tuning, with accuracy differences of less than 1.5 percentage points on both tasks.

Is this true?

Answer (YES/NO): NO